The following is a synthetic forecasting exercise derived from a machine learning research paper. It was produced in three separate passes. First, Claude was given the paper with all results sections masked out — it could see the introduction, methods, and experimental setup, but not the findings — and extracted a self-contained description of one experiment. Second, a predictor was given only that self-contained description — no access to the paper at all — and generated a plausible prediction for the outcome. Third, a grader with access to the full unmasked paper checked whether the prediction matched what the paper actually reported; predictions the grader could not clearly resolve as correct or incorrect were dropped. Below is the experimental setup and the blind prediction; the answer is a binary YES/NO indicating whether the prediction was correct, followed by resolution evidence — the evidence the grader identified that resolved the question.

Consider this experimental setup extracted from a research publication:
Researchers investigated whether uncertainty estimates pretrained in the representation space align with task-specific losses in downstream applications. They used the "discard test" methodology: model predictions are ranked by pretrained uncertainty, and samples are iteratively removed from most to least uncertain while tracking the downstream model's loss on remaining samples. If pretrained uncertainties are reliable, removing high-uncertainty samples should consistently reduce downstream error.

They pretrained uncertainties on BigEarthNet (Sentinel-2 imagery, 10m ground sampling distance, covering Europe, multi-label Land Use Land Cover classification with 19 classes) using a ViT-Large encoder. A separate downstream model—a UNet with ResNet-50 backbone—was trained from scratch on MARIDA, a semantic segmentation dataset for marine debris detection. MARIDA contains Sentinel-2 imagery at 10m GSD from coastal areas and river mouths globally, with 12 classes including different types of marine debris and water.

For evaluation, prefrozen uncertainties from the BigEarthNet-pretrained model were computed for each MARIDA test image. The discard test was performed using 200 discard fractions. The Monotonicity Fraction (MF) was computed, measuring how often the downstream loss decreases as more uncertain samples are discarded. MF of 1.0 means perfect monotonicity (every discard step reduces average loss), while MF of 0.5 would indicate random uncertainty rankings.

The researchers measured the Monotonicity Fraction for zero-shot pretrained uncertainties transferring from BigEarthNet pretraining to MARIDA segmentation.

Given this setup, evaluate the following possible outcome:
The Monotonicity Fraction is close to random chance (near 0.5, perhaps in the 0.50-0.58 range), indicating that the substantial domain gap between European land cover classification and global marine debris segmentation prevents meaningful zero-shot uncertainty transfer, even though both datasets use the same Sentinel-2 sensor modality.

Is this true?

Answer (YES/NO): NO